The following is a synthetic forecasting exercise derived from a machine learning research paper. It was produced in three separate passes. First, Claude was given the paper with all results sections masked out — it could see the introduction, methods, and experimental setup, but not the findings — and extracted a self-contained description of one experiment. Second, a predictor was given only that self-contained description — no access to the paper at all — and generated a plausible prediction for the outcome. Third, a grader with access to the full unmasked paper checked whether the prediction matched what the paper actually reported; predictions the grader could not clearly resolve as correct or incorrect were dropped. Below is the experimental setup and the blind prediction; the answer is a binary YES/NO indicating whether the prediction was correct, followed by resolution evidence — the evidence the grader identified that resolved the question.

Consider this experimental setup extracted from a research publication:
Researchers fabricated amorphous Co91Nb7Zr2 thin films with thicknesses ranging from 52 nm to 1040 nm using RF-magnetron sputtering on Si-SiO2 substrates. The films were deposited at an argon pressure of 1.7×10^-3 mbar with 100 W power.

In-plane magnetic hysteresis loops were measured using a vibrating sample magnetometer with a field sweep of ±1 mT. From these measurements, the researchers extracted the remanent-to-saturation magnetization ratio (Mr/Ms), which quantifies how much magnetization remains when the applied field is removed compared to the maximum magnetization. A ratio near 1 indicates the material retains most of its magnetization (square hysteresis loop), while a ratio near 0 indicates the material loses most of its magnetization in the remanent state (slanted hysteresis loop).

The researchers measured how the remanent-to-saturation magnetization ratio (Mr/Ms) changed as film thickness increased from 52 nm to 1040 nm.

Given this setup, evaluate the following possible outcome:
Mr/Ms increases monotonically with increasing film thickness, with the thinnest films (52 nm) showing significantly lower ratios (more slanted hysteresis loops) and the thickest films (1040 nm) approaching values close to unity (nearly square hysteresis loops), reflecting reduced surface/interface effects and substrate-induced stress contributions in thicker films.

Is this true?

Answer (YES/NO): NO